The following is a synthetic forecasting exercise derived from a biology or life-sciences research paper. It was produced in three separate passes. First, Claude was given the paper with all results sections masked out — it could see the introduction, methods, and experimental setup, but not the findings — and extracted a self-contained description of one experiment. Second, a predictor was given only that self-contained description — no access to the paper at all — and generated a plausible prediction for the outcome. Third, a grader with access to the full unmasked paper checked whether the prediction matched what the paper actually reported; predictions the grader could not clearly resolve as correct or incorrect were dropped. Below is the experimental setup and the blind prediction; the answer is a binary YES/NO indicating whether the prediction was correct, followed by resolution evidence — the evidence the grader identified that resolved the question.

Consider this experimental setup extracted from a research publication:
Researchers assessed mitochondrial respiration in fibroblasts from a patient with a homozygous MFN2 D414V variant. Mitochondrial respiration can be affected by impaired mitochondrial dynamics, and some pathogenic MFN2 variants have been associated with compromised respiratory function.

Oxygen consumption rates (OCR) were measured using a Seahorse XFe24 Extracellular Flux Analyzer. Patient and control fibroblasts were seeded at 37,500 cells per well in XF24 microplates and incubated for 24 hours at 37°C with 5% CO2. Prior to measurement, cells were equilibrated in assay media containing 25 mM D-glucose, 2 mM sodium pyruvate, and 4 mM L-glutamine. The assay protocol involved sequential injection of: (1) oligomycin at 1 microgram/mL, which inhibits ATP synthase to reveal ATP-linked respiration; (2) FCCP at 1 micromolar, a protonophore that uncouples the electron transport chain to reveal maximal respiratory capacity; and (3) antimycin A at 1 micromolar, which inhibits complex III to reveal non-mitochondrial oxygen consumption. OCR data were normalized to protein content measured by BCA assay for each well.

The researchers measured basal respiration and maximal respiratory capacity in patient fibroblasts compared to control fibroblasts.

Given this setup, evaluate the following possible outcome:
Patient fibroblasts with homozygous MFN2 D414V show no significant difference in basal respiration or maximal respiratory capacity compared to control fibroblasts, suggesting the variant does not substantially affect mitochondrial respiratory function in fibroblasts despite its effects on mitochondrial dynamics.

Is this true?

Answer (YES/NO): NO